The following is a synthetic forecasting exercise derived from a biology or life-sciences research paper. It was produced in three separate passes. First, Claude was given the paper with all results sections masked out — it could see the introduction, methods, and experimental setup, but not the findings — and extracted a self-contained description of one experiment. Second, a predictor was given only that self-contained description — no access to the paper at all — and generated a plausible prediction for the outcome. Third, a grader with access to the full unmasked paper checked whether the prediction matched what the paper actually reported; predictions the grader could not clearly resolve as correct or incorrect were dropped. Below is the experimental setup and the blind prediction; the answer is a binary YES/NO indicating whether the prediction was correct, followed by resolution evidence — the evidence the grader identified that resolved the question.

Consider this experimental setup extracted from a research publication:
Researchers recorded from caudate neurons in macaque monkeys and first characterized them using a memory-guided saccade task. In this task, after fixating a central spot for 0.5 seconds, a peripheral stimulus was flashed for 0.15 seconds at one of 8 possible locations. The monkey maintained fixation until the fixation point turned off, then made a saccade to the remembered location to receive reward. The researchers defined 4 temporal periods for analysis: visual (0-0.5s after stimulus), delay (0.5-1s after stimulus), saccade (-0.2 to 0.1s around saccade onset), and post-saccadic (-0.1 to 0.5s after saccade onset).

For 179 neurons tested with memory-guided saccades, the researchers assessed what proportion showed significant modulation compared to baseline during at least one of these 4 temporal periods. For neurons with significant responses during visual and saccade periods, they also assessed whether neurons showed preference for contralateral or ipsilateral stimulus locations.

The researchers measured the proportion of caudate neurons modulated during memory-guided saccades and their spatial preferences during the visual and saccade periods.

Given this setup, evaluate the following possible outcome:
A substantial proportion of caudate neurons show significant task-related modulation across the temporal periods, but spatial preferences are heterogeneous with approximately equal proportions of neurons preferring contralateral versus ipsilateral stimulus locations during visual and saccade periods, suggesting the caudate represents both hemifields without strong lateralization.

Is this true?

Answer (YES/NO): NO